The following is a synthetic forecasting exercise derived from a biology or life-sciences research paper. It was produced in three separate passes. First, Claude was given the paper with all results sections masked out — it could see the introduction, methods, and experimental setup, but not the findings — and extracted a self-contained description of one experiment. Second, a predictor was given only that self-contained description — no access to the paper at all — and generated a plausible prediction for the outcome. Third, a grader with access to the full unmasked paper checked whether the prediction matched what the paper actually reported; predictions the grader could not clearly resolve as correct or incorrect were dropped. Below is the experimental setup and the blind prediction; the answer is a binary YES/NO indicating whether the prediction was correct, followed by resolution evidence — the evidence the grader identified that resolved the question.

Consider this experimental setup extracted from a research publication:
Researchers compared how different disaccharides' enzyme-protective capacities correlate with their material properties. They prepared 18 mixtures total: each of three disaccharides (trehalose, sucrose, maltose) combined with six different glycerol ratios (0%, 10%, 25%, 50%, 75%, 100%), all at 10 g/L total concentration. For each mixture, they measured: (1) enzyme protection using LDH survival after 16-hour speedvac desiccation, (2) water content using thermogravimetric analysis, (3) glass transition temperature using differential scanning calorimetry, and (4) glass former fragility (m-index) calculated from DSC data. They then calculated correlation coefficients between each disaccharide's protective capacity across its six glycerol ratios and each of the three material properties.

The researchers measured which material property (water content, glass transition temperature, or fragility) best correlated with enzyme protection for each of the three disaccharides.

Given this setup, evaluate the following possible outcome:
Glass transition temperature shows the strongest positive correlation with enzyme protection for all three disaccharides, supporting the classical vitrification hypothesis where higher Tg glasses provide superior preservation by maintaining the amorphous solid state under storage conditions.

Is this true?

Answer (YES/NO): NO